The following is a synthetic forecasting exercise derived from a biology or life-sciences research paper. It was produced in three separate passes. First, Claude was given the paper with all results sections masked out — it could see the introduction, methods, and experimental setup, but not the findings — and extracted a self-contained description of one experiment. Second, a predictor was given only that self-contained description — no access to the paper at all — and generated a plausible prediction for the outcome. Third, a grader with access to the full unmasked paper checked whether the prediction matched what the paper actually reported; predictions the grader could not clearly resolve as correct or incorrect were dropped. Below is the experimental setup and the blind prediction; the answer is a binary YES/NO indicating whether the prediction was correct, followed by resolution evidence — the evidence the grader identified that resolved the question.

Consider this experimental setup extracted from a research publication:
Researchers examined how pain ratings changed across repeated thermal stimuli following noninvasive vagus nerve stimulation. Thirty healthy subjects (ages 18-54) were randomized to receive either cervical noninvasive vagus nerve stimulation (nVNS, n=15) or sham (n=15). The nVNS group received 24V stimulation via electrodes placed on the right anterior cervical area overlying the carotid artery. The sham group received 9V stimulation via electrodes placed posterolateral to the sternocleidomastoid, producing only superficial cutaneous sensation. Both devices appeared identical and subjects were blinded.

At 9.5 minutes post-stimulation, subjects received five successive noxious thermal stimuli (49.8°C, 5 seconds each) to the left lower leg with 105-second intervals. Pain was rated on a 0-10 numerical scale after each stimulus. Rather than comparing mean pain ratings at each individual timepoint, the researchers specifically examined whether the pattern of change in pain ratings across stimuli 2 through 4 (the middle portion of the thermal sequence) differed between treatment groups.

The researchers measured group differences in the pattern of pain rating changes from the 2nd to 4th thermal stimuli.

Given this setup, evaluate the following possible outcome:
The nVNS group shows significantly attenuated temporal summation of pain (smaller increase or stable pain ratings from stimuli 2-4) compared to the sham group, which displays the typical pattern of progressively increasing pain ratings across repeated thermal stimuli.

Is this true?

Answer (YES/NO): NO